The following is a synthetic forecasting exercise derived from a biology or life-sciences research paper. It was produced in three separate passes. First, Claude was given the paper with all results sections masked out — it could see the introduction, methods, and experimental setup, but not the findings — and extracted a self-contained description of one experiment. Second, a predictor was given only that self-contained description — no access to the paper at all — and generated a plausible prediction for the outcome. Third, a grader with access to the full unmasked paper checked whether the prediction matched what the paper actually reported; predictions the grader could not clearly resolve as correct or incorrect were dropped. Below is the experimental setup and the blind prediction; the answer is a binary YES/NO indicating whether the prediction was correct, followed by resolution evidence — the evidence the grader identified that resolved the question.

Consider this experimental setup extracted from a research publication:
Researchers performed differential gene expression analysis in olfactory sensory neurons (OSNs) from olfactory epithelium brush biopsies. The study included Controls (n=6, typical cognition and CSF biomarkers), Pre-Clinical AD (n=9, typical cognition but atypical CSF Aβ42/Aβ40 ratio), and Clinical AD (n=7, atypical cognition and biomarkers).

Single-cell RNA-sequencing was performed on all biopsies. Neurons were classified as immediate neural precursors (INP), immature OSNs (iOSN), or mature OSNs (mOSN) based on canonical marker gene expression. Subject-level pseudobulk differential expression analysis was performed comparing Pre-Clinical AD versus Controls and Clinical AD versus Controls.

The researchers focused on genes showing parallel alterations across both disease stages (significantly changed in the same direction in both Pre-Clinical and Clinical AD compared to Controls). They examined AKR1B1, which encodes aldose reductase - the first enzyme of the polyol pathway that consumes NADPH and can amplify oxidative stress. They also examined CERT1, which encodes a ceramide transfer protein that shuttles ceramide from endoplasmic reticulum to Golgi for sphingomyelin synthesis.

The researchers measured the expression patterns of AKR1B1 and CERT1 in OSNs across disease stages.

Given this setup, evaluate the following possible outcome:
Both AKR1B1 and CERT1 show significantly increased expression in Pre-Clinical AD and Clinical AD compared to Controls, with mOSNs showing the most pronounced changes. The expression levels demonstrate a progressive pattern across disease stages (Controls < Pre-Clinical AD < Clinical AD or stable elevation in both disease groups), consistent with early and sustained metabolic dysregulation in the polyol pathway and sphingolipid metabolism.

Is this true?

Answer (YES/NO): NO